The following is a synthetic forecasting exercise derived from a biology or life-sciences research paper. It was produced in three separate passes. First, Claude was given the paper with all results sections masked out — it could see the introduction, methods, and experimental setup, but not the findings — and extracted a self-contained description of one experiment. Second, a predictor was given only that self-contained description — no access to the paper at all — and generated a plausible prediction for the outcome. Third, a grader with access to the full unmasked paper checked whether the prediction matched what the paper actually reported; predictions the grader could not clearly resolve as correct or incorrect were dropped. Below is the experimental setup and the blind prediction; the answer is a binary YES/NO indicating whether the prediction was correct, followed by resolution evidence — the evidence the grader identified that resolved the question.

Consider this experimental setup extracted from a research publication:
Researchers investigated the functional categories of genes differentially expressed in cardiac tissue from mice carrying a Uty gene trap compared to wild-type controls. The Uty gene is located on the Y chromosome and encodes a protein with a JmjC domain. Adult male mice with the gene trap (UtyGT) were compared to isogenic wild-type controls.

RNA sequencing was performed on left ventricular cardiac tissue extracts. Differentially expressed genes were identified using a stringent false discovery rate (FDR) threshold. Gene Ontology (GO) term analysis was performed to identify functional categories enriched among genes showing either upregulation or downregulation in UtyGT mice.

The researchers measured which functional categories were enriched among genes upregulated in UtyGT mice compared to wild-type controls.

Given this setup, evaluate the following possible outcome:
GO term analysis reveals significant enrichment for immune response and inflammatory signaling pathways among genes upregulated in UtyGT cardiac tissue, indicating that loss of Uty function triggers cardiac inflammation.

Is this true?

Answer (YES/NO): NO